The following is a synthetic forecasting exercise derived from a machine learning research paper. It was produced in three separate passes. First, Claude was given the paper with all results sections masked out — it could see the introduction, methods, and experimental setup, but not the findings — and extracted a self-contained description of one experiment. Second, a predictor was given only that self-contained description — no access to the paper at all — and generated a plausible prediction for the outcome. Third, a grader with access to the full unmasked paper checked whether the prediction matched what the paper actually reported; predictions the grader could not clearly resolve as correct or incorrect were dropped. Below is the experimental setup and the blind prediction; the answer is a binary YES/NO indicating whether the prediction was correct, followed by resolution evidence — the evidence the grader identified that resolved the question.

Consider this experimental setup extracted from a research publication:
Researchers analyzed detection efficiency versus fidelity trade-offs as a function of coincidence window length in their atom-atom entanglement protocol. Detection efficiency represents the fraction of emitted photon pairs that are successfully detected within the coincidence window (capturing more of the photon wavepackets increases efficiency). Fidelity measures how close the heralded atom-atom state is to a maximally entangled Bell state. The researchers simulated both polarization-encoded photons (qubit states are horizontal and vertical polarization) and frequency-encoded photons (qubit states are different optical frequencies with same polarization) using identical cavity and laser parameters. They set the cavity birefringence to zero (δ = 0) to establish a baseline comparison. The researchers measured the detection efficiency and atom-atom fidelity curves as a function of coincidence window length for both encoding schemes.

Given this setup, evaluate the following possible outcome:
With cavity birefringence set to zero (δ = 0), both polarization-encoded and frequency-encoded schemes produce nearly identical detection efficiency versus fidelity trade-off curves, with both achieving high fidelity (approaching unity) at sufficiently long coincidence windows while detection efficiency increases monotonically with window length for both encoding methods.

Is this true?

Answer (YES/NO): YES